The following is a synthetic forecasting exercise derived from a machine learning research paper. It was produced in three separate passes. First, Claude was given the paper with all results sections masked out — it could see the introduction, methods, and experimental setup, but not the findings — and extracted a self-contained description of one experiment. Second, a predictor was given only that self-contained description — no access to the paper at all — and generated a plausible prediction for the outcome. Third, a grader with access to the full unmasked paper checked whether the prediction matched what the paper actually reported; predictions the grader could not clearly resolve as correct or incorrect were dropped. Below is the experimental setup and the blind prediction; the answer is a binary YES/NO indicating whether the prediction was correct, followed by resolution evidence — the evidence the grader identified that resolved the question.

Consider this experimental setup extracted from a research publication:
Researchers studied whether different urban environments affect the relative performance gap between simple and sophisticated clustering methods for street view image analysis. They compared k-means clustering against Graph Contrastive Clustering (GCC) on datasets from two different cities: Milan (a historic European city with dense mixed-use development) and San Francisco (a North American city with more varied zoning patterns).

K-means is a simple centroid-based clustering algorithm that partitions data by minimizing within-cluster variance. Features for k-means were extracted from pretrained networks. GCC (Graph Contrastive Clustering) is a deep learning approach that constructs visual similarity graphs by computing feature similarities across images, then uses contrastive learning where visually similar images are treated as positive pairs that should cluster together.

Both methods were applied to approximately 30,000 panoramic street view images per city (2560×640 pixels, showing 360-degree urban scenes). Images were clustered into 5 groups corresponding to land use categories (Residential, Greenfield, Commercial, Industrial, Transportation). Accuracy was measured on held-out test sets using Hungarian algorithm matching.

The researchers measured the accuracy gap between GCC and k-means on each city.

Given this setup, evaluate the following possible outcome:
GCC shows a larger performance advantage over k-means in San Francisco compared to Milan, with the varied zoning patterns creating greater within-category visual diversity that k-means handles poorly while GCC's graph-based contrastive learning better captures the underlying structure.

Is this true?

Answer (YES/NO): NO